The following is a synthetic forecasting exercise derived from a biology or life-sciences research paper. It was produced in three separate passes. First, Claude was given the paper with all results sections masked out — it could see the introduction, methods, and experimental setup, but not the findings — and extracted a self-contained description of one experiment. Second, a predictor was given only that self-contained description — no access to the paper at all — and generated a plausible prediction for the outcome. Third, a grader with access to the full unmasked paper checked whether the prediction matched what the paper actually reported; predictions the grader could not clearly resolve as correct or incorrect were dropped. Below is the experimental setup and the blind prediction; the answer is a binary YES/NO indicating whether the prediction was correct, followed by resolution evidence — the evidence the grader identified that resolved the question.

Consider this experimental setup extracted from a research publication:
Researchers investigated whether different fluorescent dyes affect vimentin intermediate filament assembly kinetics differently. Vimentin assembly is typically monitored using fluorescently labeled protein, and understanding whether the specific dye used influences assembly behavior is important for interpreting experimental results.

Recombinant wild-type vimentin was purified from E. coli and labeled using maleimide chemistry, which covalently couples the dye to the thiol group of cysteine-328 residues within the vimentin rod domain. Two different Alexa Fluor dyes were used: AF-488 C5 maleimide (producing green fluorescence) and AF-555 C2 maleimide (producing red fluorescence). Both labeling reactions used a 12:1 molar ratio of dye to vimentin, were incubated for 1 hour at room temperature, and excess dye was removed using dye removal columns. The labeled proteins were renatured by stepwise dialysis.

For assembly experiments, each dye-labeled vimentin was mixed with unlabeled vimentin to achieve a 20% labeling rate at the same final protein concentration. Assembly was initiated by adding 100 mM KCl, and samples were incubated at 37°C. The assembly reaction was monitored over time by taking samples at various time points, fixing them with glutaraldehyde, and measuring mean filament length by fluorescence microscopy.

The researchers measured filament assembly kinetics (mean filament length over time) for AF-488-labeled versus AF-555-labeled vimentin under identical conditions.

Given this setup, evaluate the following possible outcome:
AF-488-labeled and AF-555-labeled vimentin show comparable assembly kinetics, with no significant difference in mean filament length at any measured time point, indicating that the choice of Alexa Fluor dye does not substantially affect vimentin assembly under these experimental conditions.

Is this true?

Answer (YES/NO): NO